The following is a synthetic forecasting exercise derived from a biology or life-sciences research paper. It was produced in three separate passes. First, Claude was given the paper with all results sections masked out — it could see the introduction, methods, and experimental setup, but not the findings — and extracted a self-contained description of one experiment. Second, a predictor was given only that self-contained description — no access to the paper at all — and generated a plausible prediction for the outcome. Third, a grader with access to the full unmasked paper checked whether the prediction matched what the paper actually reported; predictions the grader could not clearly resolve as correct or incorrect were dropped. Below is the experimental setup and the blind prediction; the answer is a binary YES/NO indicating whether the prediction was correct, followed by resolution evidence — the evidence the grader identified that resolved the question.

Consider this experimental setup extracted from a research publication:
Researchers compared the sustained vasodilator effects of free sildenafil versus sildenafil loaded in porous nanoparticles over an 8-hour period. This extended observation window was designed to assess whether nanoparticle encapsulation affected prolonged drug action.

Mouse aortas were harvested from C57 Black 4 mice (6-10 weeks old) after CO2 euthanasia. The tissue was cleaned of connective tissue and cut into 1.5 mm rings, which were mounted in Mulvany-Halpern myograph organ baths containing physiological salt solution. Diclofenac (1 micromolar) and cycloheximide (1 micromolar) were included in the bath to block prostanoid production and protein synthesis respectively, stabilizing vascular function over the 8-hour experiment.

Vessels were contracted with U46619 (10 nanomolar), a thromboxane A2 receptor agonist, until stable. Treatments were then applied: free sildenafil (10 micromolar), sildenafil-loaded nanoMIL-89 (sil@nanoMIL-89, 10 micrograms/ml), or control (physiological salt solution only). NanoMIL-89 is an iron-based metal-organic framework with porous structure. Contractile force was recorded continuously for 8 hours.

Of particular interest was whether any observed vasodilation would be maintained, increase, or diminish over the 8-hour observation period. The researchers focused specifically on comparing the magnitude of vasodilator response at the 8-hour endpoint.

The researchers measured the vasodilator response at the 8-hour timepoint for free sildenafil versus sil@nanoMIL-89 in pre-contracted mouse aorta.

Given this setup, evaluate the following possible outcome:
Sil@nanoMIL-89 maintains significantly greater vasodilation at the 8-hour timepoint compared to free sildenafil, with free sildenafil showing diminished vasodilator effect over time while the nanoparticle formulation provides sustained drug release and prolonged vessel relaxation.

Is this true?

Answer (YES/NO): NO